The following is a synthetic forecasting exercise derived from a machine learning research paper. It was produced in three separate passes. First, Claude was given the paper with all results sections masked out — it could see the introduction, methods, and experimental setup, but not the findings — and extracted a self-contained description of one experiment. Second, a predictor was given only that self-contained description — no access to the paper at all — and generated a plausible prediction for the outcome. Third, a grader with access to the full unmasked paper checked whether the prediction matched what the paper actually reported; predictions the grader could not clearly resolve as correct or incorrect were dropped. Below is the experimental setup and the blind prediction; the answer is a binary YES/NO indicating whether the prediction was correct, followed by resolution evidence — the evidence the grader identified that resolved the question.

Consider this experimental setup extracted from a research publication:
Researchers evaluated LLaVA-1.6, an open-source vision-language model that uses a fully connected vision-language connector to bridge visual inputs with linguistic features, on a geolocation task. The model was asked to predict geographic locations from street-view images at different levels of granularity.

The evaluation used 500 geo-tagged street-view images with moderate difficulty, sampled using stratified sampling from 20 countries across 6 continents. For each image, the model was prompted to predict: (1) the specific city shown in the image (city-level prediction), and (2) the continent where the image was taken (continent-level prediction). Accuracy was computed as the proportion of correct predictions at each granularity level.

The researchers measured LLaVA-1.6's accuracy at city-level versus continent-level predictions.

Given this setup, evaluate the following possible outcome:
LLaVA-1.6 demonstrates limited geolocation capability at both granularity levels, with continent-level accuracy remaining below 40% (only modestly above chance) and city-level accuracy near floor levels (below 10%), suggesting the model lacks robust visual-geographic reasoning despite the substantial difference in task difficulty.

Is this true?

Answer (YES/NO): YES